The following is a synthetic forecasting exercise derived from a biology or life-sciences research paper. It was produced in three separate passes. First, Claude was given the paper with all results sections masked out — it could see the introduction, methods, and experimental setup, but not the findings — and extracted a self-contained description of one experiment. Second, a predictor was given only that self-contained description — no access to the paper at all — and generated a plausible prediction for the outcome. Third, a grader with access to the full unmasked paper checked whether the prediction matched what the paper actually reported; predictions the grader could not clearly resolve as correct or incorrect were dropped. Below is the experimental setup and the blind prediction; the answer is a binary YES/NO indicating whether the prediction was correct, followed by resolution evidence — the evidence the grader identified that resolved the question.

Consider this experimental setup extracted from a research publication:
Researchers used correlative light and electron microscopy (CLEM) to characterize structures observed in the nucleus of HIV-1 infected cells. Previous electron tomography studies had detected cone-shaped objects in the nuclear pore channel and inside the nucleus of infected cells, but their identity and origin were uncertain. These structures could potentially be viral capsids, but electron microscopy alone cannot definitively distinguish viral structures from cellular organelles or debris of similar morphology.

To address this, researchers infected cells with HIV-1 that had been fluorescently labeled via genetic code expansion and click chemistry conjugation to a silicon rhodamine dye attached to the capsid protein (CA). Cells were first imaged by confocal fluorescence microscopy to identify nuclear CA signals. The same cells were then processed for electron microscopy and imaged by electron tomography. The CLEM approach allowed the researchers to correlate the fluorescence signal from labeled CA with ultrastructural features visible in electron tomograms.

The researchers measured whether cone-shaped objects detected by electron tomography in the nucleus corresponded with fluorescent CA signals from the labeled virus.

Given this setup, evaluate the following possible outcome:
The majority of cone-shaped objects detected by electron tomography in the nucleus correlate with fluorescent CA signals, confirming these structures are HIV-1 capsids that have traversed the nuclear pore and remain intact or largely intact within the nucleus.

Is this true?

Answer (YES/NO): YES